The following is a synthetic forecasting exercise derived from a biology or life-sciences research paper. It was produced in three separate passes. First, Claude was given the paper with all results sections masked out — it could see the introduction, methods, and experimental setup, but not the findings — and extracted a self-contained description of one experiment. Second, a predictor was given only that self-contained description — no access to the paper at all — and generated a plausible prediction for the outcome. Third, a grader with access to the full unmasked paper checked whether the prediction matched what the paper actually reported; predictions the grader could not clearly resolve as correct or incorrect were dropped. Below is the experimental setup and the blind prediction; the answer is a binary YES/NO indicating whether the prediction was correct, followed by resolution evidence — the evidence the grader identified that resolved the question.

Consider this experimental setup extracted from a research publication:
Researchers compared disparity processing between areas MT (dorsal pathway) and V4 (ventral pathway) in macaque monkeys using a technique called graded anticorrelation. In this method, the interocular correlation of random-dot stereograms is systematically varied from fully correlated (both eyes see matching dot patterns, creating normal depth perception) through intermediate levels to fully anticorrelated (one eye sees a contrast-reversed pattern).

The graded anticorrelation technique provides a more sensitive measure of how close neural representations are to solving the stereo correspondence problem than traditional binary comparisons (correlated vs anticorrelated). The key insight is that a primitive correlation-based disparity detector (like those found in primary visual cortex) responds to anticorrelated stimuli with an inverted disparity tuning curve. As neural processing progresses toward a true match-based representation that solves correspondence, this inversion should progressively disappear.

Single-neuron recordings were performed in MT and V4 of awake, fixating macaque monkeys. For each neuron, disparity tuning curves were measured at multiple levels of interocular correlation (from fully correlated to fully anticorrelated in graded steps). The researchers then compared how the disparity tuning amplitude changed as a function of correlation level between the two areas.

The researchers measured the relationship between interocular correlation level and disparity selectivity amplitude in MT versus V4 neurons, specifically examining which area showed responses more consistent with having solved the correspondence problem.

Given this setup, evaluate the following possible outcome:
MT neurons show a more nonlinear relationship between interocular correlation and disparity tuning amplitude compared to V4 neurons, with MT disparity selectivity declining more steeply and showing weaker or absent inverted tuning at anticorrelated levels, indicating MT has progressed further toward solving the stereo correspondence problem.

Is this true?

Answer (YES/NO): NO